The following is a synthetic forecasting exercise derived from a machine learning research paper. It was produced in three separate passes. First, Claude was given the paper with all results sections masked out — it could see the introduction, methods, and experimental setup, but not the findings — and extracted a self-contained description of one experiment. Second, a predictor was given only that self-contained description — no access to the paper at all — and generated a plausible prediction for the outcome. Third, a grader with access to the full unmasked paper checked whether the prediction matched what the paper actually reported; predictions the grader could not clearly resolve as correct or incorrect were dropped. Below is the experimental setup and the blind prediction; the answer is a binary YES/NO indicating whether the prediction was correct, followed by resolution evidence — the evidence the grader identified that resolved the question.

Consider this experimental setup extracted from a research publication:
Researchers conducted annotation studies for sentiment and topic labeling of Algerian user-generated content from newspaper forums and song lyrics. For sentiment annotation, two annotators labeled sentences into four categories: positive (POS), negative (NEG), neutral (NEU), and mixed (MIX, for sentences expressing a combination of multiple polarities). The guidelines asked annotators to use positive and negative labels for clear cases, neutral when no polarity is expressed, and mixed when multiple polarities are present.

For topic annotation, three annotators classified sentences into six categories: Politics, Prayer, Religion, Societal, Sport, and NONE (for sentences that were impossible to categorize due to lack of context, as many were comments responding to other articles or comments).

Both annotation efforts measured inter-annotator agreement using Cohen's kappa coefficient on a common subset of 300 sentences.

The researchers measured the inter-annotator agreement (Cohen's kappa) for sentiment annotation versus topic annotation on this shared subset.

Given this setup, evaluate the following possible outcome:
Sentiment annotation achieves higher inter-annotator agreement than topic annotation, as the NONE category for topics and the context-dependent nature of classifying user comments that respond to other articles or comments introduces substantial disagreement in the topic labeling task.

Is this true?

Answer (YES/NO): YES